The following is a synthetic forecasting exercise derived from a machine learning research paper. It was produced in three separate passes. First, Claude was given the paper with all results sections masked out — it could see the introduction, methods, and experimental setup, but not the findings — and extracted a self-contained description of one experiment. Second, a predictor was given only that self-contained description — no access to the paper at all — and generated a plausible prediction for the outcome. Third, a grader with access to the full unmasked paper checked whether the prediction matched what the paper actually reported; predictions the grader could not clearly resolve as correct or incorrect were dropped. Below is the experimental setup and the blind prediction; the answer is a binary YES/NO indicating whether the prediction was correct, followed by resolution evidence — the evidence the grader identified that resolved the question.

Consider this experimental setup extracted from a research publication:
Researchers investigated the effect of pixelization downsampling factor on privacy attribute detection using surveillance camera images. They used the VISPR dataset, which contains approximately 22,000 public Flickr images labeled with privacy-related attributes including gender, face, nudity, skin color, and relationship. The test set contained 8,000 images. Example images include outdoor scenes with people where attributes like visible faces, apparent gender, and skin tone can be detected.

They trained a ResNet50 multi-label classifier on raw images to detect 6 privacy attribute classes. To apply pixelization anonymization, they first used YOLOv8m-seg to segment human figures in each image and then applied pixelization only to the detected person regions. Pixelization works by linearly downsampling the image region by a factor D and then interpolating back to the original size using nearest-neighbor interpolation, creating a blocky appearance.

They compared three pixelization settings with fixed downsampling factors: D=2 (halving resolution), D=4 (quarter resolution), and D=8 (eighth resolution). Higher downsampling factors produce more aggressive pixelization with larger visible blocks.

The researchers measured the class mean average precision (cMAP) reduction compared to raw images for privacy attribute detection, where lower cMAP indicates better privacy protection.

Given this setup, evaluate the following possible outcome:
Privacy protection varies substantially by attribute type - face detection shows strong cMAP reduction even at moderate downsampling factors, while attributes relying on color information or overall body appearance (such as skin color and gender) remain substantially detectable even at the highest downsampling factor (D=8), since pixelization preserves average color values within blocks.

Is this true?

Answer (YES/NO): NO